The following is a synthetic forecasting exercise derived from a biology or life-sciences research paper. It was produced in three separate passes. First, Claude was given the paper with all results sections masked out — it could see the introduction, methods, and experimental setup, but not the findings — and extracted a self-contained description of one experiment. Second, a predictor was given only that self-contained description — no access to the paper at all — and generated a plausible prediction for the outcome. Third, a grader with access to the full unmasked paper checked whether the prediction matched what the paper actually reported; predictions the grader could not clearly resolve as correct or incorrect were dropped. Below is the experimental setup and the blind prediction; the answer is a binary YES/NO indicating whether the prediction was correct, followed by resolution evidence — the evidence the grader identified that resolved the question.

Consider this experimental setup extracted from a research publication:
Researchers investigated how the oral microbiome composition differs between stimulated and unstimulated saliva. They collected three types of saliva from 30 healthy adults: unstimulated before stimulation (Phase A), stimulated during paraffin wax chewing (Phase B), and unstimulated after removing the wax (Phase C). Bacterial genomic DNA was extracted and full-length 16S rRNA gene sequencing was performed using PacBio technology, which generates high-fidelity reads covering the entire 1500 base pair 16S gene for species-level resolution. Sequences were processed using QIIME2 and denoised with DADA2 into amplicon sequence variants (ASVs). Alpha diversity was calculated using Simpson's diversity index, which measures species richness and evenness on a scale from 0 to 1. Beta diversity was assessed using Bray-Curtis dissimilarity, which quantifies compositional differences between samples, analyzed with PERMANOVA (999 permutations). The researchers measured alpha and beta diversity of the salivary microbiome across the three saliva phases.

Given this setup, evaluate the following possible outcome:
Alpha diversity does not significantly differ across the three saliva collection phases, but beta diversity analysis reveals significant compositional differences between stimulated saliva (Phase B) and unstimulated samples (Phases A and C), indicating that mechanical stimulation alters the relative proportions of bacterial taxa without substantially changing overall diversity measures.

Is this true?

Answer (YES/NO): NO